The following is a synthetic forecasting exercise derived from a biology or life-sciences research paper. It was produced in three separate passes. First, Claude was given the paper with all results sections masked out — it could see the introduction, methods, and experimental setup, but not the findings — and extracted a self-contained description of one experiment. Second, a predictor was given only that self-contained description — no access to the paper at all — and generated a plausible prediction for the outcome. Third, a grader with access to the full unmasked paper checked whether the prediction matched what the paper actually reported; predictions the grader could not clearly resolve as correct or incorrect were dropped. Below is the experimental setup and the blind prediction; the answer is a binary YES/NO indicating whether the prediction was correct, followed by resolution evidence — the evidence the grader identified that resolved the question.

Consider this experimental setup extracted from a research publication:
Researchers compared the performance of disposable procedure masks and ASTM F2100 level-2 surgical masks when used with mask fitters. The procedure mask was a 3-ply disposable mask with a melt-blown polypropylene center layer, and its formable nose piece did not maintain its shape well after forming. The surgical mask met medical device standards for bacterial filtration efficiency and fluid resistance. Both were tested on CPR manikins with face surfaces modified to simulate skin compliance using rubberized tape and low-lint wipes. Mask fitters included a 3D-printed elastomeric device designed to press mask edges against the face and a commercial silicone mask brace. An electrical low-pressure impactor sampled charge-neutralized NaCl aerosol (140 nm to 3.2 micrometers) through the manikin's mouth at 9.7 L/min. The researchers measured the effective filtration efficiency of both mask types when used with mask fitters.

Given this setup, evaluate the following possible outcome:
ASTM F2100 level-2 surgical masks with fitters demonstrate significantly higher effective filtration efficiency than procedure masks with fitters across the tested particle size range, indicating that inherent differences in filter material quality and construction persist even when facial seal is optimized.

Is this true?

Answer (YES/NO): NO